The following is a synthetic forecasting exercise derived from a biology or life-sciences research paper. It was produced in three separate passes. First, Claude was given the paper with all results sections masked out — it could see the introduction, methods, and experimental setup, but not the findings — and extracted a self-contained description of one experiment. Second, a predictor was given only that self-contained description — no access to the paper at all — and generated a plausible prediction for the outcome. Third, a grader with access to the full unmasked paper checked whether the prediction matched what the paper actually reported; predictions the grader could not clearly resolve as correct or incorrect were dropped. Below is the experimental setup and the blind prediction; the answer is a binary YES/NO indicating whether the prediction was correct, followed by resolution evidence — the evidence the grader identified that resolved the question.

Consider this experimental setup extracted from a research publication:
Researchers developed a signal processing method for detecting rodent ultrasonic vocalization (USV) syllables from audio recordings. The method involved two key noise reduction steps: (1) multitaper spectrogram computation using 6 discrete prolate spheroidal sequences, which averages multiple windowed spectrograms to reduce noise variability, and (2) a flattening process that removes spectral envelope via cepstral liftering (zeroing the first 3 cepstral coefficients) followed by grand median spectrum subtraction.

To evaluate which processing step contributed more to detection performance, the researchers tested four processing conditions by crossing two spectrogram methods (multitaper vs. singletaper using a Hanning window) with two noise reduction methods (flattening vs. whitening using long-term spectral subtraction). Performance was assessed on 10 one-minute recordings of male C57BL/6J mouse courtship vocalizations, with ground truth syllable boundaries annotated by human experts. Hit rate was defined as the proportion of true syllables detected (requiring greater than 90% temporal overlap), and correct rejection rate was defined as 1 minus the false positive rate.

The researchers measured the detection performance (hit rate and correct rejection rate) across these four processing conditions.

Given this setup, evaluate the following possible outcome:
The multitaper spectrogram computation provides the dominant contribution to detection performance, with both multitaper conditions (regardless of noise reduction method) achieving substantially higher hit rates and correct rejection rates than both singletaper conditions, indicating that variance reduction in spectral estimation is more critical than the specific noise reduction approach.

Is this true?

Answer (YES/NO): NO